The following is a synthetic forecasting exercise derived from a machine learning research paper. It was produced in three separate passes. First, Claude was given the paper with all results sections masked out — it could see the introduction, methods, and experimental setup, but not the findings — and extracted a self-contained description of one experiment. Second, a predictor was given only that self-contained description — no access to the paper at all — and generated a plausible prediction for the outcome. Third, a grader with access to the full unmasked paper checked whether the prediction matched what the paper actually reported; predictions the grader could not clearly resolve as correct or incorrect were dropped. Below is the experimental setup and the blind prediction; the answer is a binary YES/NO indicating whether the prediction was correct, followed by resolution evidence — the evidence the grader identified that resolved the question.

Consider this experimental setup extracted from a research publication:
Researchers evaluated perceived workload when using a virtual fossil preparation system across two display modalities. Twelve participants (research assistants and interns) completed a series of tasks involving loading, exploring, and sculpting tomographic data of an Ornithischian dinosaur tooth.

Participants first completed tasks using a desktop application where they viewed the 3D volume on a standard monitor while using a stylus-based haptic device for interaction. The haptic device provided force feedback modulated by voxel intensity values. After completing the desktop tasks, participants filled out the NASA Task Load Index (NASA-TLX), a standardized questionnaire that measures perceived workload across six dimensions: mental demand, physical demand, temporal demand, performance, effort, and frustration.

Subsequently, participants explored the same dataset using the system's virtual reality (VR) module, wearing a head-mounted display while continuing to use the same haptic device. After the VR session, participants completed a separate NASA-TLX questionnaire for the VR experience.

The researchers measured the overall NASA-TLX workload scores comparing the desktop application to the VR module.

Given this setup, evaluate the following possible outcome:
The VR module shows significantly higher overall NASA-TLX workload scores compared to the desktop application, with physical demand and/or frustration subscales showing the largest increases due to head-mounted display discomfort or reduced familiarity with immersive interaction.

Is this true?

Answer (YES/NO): NO